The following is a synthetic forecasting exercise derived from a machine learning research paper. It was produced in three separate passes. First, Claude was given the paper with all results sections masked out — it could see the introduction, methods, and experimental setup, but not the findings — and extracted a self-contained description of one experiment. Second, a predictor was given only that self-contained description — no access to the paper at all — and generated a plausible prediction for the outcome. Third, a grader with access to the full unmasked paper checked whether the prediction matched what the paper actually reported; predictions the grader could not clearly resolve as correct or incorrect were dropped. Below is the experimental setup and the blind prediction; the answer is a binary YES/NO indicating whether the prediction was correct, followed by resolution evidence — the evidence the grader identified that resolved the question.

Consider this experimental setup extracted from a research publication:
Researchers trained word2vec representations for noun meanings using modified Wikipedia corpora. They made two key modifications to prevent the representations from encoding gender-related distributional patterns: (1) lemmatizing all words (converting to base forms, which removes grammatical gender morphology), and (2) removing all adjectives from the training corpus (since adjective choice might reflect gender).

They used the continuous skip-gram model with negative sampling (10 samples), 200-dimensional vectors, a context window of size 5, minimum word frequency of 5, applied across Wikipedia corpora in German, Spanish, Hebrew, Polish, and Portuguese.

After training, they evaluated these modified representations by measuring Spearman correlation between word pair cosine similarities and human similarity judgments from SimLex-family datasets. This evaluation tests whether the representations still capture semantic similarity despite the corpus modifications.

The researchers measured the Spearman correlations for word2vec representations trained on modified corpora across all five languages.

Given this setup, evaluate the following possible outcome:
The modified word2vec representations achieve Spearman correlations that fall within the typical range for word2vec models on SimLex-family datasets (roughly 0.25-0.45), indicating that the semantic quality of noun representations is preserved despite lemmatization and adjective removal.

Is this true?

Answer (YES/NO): YES